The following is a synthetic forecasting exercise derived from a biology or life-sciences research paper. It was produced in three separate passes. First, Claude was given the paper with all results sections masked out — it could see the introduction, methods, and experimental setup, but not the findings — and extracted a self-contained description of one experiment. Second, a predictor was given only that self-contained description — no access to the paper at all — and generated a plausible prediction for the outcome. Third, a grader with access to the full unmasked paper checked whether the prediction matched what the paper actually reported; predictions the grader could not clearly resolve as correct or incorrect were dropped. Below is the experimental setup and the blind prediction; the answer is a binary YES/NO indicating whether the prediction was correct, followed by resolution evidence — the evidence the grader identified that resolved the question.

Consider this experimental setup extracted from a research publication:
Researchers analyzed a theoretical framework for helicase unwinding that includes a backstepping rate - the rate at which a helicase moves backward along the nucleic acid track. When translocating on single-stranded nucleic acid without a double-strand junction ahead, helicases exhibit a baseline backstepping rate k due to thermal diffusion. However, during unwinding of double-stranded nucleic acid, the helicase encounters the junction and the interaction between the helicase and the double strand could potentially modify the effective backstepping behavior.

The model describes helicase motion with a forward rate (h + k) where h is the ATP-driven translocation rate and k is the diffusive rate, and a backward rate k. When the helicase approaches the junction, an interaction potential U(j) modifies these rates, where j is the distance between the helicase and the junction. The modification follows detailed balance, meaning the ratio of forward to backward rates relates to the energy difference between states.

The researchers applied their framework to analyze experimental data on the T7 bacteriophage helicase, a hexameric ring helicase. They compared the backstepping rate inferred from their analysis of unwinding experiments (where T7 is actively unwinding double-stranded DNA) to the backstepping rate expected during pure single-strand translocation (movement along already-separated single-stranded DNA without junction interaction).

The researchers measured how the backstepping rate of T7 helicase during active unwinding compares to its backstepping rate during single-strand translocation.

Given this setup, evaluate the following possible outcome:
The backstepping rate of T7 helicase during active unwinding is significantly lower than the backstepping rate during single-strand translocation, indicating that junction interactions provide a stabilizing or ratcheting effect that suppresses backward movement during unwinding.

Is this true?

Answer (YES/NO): NO